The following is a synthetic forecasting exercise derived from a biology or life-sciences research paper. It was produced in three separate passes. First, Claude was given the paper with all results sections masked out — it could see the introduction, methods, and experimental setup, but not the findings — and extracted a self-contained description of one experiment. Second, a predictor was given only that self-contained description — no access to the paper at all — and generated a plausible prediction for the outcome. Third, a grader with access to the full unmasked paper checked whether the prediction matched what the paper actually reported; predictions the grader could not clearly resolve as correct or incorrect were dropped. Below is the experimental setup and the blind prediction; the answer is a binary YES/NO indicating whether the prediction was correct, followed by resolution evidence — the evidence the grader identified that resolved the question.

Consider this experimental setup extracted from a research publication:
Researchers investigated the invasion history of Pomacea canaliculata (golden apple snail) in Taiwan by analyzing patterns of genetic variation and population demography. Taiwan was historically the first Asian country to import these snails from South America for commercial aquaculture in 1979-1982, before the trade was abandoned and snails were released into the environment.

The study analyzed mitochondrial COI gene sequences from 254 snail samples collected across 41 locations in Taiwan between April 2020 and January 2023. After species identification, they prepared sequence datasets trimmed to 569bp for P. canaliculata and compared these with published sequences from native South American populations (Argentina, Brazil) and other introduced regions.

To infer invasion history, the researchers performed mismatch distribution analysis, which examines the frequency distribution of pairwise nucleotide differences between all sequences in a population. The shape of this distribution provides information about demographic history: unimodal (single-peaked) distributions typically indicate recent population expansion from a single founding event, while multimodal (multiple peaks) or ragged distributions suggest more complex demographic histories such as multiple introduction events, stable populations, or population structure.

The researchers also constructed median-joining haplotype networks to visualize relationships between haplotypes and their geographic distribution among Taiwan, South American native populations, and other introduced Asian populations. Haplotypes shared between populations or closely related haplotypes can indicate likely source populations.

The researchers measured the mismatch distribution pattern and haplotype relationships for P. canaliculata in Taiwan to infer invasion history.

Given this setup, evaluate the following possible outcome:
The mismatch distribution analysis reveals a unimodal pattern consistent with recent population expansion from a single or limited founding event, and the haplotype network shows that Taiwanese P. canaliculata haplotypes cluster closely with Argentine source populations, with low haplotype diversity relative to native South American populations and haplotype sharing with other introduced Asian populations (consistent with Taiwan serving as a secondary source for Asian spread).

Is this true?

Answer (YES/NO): NO